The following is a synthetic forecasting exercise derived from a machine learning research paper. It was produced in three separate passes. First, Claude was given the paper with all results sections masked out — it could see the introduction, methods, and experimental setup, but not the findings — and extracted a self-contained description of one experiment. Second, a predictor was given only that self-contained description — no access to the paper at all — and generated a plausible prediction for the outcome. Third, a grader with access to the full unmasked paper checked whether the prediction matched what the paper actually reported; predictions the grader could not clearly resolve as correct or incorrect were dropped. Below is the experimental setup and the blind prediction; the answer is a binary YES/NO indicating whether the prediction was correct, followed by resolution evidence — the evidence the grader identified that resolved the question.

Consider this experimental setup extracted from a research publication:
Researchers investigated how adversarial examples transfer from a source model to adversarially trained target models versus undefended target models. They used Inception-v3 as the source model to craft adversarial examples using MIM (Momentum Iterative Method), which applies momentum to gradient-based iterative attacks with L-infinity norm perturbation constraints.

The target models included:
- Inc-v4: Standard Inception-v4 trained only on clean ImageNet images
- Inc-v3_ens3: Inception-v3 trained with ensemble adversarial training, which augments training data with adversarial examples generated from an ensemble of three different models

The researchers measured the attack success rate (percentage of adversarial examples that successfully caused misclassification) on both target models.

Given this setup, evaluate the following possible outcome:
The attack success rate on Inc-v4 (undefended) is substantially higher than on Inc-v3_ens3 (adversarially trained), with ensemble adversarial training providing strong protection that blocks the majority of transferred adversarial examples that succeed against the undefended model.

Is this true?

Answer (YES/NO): YES